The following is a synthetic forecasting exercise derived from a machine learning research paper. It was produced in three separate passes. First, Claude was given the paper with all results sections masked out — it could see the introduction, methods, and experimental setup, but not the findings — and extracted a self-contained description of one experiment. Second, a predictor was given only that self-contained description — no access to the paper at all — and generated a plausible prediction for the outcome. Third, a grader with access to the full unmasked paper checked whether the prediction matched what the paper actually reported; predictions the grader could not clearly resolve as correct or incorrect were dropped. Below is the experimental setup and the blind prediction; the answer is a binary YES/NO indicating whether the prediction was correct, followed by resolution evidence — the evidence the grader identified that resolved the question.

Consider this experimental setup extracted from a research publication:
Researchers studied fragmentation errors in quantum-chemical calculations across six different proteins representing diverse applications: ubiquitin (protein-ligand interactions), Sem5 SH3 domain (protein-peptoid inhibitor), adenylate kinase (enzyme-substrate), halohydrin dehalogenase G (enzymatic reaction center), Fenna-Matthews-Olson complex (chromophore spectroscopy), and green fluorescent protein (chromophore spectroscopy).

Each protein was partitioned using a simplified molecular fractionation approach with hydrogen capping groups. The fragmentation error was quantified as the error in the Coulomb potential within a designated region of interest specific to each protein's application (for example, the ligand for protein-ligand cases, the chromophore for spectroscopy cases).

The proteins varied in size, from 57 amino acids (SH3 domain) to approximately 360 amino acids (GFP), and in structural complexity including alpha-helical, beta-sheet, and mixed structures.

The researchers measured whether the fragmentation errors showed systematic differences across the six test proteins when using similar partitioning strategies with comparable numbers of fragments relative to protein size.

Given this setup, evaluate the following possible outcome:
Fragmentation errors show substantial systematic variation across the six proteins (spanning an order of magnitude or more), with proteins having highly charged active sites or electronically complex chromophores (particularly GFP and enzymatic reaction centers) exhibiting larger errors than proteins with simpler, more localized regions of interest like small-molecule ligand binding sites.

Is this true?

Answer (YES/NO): NO